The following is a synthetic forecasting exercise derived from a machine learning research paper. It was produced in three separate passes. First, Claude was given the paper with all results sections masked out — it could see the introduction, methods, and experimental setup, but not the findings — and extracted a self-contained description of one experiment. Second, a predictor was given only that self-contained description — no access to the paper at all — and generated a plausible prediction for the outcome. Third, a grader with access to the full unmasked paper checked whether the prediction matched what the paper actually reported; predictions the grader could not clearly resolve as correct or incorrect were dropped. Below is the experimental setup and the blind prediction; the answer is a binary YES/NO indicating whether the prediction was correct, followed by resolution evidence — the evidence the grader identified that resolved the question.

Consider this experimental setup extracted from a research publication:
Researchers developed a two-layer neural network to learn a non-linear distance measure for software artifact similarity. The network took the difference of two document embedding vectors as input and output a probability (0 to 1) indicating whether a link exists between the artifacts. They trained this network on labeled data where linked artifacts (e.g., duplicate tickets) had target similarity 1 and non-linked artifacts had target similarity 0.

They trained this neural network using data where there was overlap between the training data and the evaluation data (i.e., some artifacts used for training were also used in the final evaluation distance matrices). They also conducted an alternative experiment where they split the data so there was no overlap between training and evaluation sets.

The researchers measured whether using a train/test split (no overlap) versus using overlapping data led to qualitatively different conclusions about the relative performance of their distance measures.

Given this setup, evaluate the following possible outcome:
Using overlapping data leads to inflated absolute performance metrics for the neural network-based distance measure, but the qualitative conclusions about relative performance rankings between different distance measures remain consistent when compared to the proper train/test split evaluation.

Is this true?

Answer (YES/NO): YES